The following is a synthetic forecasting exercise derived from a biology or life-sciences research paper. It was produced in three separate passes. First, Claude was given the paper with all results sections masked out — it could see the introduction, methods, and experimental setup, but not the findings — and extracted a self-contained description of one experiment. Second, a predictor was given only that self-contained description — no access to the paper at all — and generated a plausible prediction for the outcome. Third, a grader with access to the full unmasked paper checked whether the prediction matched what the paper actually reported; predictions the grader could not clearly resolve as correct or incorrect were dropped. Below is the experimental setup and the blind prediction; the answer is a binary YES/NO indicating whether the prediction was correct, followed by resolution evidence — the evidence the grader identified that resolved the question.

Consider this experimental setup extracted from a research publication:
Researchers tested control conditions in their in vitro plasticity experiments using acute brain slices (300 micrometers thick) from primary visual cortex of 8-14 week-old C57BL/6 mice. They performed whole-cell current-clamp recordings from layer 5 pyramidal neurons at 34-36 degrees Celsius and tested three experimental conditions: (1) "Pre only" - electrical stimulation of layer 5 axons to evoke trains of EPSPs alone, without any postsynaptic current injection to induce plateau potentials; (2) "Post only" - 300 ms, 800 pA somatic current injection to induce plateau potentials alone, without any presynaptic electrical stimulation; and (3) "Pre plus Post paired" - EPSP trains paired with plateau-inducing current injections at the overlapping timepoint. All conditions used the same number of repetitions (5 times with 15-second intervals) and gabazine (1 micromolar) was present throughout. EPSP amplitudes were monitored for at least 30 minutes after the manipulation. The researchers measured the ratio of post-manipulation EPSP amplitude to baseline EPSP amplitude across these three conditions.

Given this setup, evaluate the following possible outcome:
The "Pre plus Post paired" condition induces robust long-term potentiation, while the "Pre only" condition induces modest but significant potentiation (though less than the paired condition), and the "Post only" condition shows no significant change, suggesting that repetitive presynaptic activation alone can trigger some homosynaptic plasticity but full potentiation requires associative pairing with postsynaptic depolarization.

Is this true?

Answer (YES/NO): NO